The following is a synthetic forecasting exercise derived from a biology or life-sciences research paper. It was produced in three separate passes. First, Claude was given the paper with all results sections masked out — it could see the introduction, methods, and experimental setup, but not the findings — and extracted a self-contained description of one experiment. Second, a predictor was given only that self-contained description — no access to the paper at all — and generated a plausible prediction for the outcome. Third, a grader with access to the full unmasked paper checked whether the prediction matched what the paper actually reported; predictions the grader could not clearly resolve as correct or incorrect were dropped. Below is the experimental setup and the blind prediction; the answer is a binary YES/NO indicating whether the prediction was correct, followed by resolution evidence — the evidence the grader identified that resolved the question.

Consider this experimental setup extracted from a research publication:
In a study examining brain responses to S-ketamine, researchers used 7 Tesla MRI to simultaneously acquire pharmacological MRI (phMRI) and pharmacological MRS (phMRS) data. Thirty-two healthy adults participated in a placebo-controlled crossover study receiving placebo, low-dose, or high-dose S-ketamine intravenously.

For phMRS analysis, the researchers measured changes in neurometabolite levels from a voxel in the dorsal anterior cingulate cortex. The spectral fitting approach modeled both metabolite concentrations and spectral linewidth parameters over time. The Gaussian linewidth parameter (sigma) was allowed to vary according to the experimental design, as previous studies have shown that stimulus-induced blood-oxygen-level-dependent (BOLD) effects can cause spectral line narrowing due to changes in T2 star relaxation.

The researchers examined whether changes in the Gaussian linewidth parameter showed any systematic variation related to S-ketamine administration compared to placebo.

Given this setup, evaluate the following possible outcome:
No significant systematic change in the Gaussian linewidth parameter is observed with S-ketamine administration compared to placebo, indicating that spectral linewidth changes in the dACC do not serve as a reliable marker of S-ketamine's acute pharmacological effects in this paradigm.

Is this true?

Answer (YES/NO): NO